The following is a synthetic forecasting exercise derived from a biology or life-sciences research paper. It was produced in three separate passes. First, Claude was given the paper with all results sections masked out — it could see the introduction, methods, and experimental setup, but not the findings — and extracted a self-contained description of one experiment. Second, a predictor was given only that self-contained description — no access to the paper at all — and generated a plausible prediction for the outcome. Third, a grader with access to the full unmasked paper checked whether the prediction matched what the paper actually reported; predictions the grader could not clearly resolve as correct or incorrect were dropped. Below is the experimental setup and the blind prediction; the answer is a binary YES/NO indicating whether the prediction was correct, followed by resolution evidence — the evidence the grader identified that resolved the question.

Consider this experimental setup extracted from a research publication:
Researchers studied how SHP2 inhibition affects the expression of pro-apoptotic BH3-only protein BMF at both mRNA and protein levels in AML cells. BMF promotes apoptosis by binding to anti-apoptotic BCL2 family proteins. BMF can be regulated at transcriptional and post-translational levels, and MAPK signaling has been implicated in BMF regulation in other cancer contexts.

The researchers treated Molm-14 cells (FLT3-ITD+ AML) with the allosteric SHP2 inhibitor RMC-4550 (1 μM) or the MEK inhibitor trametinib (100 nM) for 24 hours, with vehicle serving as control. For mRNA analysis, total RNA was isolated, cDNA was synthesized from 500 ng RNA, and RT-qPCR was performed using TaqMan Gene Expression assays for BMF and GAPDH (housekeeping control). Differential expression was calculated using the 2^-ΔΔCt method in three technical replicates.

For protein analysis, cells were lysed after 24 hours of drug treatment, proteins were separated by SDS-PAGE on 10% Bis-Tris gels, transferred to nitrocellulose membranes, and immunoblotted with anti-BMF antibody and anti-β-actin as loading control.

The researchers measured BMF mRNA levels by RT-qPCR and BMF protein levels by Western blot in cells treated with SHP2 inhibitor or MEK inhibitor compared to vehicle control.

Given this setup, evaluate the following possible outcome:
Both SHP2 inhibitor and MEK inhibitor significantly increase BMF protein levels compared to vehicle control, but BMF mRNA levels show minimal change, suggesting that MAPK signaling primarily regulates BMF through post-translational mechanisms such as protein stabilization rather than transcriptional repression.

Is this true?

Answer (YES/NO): NO